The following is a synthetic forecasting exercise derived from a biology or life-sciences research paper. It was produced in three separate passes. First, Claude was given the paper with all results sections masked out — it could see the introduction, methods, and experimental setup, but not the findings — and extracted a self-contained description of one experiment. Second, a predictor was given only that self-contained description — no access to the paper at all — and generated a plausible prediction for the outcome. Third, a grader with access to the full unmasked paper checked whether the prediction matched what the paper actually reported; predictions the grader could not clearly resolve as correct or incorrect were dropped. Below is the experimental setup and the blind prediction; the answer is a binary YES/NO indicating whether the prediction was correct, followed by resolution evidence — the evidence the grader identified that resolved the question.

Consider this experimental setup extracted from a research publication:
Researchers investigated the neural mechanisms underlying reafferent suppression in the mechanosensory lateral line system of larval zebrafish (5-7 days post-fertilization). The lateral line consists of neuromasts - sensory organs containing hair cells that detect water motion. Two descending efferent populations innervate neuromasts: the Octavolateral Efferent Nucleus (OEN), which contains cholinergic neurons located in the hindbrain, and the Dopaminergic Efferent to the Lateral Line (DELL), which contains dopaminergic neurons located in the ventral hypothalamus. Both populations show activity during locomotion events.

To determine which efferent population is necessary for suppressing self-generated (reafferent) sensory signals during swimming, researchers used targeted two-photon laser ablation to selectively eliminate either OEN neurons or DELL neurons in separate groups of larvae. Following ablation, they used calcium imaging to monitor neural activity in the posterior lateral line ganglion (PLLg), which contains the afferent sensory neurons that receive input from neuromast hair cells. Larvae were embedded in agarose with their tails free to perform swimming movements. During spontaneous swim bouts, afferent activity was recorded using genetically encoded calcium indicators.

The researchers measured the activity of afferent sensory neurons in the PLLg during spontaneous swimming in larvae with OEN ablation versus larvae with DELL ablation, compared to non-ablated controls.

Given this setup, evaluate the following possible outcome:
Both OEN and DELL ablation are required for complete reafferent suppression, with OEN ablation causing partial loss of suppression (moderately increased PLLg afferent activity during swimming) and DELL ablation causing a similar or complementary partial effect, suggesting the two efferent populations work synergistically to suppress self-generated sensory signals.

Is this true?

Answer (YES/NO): NO